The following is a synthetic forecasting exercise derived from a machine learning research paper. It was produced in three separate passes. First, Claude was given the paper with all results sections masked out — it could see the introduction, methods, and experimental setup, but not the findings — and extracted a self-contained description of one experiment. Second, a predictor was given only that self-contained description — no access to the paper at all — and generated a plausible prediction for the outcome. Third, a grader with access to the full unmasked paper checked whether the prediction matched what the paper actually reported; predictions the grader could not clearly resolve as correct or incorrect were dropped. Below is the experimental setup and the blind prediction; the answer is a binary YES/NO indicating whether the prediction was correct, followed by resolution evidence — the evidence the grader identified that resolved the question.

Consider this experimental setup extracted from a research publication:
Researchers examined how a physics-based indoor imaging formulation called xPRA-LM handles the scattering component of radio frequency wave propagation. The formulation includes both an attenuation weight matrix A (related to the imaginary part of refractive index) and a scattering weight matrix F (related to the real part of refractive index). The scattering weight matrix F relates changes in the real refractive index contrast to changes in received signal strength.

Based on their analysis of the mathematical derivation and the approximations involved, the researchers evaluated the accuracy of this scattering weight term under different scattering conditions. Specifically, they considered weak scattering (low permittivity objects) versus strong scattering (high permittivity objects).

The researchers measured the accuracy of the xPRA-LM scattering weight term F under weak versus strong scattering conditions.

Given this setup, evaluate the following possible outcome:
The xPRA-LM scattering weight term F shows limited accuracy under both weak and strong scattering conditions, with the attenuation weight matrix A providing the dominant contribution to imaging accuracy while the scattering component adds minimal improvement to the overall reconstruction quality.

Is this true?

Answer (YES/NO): NO